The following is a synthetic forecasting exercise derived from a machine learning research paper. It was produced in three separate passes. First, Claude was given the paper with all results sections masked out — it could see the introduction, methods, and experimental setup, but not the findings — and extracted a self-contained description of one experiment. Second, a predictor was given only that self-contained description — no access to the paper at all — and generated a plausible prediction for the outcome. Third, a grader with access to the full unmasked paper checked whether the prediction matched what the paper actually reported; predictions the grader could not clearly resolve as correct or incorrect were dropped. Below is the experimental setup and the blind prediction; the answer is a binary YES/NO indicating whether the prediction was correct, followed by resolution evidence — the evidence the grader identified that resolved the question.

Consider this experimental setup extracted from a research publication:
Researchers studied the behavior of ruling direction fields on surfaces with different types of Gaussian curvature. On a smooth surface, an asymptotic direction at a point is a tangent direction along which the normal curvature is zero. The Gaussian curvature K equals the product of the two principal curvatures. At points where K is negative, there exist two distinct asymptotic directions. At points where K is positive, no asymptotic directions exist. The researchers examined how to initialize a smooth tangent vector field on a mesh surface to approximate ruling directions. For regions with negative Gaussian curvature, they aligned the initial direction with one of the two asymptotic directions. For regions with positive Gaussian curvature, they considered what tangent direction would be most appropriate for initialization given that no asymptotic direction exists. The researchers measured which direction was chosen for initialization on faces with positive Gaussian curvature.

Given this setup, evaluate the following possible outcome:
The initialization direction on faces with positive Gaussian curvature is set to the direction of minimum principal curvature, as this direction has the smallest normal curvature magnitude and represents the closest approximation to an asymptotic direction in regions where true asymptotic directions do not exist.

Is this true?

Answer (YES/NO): YES